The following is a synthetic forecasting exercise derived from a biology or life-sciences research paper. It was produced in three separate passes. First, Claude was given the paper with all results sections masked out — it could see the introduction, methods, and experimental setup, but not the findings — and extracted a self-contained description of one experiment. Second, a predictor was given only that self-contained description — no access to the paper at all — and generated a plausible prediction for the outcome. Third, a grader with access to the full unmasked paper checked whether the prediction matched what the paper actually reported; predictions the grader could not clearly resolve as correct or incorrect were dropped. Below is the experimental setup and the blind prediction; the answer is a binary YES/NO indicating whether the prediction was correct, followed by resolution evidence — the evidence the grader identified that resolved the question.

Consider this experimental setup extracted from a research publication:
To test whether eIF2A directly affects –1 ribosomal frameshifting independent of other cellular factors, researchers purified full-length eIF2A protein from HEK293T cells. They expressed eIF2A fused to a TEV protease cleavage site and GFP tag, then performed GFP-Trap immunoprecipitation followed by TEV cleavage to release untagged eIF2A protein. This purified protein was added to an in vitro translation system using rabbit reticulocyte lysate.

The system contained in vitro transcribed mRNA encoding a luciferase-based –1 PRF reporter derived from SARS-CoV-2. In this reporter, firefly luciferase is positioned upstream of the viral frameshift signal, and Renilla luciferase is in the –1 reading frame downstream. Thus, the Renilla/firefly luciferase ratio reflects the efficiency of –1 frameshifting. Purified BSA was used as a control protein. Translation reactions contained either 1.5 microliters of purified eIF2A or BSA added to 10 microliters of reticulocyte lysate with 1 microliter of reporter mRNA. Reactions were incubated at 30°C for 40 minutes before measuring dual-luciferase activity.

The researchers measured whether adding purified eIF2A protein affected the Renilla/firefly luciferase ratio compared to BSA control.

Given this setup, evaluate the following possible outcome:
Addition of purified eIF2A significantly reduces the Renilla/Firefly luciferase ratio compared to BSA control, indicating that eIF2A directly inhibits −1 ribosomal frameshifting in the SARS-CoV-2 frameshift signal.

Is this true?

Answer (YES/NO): NO